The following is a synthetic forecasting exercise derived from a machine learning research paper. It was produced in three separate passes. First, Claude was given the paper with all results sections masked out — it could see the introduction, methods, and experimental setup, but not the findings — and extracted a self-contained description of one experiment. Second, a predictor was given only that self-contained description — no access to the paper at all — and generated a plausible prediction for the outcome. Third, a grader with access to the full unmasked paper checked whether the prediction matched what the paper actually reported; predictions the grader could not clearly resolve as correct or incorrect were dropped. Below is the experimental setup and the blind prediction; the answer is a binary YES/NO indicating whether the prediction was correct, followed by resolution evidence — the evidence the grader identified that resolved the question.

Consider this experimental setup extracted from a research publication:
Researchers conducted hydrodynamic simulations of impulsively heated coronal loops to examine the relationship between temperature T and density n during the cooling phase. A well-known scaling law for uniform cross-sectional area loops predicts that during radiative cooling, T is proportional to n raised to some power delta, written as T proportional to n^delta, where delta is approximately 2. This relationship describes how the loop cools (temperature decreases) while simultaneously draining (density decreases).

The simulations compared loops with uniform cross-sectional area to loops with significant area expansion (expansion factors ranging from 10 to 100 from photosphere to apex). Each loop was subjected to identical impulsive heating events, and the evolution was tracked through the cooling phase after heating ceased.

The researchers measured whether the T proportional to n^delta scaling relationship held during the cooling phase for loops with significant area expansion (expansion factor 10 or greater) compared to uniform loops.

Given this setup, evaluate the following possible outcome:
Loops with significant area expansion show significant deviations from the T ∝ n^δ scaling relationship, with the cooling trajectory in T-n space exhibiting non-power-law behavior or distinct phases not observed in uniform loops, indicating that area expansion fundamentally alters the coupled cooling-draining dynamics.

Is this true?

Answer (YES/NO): YES